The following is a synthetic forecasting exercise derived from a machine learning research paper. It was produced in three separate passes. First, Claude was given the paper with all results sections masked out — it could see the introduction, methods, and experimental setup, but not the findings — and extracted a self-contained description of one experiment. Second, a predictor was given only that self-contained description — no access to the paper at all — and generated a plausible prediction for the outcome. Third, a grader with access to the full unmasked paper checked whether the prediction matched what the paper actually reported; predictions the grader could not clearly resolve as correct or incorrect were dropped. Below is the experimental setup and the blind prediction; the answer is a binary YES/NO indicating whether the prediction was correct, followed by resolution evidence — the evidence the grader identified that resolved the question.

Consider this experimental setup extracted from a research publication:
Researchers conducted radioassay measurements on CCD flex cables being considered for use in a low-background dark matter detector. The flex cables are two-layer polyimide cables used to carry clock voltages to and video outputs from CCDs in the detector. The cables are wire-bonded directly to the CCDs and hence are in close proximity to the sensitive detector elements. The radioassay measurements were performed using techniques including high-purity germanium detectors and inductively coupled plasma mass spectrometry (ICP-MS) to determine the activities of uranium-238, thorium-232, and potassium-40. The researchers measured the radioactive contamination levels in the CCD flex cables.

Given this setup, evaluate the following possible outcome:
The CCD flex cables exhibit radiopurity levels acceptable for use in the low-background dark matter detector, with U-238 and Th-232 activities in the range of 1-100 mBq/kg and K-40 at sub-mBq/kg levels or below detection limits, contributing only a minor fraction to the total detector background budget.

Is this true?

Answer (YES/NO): NO